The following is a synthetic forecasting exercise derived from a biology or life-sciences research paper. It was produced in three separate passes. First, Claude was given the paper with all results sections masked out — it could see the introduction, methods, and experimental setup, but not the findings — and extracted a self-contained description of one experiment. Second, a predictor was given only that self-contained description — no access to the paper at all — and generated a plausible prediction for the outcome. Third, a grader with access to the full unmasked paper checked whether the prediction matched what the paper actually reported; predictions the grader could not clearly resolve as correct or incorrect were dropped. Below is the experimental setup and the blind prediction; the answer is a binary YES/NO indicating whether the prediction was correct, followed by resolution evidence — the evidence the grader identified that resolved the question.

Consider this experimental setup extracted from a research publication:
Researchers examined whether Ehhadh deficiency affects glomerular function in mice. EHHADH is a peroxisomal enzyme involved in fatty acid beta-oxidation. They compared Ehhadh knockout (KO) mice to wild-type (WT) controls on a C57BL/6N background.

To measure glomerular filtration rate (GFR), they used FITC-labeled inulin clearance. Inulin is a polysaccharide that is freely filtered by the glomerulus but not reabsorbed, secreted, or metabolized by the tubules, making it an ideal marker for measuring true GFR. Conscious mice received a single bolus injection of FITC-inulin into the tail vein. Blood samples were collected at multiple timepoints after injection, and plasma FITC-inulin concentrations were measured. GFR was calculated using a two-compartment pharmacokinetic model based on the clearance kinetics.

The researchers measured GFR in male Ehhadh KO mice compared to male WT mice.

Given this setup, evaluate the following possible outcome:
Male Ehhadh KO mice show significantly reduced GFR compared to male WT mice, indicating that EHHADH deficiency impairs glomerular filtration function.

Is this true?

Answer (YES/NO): YES